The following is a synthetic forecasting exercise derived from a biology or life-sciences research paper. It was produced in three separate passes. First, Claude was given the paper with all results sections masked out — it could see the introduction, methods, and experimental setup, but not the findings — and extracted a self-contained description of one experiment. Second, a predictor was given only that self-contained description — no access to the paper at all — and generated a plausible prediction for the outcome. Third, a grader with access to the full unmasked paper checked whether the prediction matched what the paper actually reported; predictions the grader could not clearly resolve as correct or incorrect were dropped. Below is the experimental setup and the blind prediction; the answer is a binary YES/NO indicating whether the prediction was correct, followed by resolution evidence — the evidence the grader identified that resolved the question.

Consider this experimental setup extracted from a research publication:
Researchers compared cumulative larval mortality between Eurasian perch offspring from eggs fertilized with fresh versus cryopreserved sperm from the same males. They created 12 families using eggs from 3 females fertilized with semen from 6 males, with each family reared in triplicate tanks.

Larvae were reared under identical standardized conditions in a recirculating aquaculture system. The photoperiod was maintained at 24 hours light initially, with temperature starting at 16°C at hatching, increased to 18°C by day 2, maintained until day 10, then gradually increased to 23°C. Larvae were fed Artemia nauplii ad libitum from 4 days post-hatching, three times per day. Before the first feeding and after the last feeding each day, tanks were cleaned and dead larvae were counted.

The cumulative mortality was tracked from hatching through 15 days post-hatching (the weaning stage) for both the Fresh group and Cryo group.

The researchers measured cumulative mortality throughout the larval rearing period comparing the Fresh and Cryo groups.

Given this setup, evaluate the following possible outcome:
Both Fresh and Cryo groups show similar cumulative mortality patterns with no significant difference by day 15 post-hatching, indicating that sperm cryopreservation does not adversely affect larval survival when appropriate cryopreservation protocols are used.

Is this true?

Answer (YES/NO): YES